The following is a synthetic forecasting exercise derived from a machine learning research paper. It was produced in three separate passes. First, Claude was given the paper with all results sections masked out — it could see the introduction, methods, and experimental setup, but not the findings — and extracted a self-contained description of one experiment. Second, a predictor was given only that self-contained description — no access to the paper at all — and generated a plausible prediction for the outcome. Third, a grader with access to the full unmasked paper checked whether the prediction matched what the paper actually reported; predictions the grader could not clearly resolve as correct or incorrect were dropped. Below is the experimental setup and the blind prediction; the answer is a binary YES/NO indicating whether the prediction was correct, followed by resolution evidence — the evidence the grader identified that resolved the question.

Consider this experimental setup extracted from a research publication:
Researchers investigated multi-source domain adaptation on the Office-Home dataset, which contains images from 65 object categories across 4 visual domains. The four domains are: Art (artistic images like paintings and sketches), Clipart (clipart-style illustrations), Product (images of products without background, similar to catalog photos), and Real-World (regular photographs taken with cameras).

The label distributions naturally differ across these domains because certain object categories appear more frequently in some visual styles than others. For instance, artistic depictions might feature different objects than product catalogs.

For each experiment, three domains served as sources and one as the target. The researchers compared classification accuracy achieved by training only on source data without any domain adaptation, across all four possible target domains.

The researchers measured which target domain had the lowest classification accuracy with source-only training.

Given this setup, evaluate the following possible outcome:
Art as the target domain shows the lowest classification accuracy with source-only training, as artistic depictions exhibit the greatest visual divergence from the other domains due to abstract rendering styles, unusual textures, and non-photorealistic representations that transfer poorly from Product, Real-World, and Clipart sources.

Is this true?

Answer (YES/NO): NO